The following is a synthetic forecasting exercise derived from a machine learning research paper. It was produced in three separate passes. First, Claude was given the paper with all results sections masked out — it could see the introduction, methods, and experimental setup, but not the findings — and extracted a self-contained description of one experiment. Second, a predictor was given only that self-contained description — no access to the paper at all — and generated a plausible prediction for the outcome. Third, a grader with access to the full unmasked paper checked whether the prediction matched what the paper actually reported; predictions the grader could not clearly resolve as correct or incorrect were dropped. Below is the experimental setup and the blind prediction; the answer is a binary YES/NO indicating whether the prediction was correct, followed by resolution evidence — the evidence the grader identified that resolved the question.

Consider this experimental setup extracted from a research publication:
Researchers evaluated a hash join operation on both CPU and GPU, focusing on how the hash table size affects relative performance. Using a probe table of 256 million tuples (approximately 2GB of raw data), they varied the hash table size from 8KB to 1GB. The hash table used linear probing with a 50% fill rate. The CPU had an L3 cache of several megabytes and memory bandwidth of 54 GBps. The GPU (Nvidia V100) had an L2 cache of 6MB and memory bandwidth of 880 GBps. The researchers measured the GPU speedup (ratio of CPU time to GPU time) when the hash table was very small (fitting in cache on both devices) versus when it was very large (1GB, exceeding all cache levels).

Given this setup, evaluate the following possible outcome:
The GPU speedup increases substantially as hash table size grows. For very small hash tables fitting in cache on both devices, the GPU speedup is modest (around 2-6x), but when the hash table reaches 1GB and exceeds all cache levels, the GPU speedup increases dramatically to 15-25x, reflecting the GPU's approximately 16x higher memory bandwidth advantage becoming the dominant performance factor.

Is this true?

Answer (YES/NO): NO